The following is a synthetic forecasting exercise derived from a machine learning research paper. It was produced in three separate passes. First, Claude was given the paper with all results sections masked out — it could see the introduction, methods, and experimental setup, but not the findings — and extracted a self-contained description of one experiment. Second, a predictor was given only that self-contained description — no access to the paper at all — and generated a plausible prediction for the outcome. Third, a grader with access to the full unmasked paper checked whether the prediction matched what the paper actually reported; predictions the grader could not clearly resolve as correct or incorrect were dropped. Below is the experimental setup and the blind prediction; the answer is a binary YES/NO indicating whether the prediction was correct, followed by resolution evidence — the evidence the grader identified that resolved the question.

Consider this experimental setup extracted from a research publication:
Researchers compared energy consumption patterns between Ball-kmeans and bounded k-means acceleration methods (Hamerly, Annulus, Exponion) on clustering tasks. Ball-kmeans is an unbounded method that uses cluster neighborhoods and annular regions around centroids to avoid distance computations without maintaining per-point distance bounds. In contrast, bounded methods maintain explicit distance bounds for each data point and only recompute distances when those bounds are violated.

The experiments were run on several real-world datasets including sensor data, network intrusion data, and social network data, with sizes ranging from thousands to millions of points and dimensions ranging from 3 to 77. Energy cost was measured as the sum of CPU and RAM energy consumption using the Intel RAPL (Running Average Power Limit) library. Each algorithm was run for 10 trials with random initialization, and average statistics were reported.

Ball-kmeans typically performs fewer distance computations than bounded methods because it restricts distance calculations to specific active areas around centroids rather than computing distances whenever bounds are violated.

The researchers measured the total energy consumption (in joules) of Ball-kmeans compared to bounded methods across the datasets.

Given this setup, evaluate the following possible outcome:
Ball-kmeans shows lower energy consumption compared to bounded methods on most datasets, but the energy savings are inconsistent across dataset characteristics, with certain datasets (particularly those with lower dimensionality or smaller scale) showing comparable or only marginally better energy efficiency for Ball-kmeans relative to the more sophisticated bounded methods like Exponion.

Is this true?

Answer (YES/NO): NO